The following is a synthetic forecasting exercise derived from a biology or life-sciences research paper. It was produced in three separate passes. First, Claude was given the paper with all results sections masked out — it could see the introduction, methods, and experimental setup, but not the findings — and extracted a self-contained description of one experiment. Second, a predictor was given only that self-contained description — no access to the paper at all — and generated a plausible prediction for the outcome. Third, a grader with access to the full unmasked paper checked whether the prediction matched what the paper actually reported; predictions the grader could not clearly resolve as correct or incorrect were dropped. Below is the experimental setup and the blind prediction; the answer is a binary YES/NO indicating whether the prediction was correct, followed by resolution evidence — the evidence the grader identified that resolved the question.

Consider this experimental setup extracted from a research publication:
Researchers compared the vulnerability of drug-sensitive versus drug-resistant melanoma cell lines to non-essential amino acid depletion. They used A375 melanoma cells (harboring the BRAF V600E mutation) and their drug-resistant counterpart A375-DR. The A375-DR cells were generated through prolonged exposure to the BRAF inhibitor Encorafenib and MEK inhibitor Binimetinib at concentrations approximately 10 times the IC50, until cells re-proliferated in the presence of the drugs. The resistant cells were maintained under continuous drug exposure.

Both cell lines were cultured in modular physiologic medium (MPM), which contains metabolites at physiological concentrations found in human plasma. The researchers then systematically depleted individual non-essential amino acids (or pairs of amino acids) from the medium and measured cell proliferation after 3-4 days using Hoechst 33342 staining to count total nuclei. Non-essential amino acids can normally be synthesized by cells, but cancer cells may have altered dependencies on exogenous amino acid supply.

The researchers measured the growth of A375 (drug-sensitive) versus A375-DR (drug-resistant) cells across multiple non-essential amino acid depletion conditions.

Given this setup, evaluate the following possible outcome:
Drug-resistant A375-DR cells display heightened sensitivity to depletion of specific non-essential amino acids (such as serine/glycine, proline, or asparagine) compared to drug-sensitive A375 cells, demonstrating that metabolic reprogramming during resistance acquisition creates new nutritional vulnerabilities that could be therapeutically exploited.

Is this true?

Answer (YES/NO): YES